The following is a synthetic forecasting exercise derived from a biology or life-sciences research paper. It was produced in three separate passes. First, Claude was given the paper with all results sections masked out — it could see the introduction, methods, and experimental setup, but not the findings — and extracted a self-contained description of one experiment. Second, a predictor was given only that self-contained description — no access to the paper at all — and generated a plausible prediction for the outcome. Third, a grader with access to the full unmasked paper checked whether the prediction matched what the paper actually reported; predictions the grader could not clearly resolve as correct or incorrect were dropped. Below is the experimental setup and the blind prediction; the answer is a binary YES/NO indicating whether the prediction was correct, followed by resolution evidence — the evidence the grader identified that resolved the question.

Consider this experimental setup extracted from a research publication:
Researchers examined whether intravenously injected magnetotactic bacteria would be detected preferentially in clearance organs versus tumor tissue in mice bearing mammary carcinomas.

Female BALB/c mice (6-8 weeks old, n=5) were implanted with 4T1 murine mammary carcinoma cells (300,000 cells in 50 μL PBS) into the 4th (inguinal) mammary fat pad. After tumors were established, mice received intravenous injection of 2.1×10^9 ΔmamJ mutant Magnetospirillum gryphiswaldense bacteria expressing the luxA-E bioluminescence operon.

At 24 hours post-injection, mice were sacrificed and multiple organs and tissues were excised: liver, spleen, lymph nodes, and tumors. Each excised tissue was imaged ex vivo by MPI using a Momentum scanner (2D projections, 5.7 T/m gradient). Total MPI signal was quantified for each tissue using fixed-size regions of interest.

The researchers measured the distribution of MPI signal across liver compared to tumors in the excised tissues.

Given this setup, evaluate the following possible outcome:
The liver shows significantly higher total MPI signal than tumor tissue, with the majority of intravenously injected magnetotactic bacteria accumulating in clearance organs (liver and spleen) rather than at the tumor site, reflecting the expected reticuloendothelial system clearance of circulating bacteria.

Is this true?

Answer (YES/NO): YES